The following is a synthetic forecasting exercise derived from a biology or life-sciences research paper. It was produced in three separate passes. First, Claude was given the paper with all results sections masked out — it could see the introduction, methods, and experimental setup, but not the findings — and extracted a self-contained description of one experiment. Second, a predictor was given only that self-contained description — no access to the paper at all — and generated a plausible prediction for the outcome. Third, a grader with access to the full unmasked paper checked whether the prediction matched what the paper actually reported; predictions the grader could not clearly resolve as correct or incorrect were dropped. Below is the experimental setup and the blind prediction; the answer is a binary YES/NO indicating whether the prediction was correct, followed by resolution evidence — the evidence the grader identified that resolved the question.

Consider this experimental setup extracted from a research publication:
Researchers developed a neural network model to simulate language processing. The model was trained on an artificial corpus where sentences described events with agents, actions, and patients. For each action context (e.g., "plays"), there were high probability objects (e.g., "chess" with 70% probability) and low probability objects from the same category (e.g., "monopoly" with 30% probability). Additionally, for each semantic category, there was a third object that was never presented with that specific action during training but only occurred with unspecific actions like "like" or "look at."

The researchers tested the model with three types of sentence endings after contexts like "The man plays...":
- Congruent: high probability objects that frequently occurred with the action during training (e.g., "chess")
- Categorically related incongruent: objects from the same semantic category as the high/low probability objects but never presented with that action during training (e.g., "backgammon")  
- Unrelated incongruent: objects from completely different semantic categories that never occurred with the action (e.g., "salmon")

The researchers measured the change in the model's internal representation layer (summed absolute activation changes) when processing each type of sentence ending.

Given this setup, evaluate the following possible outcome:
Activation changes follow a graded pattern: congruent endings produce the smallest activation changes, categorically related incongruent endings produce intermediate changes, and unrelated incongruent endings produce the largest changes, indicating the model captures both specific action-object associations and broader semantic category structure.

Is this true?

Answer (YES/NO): YES